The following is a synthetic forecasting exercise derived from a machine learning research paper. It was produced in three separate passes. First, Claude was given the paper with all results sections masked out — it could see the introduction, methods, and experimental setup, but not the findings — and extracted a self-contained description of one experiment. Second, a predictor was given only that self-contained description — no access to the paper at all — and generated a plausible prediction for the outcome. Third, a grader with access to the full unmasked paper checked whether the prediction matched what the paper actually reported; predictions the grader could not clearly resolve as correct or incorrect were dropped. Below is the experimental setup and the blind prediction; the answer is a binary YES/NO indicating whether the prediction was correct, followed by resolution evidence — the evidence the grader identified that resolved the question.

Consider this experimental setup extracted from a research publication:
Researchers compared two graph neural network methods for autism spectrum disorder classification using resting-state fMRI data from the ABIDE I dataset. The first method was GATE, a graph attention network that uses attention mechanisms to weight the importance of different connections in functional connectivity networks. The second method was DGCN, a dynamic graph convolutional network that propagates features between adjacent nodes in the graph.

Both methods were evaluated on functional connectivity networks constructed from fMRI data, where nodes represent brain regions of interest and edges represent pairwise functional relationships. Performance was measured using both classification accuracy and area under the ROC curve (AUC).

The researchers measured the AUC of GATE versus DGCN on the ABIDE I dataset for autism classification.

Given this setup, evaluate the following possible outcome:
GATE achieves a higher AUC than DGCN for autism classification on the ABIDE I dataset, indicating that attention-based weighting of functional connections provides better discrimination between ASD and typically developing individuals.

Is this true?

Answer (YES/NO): YES